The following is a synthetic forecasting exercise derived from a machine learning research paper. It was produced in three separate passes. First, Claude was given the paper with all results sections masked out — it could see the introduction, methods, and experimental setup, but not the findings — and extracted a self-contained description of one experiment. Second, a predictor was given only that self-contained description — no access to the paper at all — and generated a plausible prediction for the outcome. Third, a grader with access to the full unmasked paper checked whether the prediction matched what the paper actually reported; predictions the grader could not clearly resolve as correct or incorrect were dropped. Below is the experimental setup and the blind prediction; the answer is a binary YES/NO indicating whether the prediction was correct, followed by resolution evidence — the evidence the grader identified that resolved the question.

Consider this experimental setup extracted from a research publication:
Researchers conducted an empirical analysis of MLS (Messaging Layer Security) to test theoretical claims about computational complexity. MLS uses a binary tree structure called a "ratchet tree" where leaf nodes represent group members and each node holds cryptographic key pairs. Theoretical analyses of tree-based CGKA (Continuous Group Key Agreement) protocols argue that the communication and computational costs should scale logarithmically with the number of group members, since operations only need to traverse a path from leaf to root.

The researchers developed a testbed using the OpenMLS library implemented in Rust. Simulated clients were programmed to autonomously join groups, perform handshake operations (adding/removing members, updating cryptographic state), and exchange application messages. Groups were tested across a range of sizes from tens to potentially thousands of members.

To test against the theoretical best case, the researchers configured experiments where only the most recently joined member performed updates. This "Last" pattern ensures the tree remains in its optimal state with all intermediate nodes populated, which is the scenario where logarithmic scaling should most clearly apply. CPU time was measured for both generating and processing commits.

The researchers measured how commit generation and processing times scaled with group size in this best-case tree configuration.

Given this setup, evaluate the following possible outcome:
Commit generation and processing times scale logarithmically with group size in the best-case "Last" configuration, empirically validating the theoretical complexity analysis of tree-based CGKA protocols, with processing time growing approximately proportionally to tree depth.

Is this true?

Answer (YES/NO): NO